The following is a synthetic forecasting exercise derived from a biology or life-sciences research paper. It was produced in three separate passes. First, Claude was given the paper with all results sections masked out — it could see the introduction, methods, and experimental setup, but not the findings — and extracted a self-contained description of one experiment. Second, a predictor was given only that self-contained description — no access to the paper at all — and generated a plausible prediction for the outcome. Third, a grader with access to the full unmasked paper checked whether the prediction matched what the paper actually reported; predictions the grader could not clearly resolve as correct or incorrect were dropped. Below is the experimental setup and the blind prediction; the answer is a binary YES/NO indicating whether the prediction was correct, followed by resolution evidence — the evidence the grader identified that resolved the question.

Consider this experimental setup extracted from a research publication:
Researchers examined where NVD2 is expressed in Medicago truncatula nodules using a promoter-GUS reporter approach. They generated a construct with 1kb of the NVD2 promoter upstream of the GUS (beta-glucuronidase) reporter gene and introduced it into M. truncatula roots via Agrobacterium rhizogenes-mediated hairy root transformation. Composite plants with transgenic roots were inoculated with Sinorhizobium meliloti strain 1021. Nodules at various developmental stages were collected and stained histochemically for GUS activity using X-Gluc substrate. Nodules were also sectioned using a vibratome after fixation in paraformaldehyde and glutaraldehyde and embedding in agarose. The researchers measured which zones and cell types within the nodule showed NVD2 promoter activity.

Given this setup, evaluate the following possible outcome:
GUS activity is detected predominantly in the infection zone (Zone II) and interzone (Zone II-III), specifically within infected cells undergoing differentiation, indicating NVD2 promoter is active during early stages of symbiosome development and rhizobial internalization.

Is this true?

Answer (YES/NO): NO